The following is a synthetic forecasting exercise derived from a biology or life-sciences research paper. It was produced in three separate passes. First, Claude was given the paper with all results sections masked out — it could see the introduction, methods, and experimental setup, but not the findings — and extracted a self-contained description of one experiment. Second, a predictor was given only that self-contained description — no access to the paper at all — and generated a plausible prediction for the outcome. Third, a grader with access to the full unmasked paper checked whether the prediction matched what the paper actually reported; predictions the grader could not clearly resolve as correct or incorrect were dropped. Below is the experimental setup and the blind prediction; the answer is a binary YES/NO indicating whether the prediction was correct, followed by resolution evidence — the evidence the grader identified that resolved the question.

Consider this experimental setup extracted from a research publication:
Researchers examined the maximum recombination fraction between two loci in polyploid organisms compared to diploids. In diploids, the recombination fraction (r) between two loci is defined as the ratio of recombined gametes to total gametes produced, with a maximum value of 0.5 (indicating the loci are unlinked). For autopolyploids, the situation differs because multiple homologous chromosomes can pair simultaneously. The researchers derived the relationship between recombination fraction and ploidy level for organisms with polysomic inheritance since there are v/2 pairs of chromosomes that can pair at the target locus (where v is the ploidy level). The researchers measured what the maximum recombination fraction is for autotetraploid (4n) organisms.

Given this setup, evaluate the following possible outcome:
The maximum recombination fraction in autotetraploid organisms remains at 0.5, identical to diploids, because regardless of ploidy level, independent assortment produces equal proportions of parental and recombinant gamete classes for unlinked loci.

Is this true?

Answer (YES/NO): NO